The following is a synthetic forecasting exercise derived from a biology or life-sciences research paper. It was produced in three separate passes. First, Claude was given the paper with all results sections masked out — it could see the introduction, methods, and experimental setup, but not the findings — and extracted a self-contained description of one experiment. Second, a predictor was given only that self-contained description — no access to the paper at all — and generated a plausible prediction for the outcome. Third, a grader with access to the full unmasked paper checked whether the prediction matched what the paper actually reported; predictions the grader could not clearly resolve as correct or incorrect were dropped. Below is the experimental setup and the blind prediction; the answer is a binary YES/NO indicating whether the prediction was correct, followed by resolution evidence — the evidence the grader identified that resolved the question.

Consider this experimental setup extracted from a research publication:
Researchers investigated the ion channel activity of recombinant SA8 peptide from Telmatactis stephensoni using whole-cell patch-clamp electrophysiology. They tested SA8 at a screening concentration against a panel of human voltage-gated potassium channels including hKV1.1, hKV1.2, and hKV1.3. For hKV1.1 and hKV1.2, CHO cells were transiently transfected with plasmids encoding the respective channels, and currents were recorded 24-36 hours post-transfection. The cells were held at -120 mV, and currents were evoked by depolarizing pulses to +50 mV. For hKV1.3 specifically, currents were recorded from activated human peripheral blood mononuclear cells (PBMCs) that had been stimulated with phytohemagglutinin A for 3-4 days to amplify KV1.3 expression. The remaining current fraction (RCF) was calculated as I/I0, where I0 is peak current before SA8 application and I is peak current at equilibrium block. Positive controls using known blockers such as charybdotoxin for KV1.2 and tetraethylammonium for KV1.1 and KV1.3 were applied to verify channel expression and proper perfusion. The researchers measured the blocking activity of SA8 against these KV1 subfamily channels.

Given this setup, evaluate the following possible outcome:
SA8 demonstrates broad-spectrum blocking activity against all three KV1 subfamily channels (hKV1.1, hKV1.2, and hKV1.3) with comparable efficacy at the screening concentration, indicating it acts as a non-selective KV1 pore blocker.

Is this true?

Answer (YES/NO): NO